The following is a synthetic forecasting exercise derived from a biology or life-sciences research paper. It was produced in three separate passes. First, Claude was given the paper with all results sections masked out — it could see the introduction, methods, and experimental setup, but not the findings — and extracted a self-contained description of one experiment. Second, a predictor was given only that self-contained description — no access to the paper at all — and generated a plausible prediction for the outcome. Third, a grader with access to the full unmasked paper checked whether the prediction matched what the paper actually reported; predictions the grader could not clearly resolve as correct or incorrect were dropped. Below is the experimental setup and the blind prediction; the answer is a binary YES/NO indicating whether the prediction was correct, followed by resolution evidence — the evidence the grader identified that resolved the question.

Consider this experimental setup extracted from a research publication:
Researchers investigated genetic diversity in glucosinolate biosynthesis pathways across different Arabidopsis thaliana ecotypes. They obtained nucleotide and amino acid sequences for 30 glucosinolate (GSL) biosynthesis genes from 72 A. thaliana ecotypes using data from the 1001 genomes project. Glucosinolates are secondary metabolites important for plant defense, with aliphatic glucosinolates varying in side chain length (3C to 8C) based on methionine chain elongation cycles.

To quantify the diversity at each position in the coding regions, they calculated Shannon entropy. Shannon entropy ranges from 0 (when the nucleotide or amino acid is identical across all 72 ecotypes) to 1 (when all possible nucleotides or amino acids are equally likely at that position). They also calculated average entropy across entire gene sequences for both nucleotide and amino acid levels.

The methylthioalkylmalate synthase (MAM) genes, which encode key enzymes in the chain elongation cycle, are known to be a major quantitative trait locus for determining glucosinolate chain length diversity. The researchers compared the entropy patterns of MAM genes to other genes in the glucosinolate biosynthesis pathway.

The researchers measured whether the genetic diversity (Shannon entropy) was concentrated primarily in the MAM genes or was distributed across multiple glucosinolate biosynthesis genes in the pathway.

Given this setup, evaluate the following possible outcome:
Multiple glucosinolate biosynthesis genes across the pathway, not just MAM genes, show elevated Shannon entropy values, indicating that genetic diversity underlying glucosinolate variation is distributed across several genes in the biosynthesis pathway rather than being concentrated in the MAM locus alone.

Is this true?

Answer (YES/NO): YES